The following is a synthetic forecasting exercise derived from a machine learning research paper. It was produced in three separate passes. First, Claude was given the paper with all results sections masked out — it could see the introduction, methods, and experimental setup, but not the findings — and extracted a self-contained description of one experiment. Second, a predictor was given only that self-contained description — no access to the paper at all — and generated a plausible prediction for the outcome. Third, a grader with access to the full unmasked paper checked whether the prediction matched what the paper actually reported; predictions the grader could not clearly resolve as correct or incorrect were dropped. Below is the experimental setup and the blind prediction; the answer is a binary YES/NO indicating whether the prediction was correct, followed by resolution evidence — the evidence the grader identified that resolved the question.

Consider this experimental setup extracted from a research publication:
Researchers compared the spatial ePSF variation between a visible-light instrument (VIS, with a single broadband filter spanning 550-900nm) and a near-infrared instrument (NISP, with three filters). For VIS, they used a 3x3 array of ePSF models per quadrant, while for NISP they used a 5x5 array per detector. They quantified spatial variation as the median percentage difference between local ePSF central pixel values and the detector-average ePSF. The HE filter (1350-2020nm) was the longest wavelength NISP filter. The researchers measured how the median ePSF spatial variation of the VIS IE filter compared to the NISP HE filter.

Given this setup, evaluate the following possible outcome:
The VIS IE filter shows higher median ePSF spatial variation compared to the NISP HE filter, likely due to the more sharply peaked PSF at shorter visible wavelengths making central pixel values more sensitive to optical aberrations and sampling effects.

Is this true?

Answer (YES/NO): NO